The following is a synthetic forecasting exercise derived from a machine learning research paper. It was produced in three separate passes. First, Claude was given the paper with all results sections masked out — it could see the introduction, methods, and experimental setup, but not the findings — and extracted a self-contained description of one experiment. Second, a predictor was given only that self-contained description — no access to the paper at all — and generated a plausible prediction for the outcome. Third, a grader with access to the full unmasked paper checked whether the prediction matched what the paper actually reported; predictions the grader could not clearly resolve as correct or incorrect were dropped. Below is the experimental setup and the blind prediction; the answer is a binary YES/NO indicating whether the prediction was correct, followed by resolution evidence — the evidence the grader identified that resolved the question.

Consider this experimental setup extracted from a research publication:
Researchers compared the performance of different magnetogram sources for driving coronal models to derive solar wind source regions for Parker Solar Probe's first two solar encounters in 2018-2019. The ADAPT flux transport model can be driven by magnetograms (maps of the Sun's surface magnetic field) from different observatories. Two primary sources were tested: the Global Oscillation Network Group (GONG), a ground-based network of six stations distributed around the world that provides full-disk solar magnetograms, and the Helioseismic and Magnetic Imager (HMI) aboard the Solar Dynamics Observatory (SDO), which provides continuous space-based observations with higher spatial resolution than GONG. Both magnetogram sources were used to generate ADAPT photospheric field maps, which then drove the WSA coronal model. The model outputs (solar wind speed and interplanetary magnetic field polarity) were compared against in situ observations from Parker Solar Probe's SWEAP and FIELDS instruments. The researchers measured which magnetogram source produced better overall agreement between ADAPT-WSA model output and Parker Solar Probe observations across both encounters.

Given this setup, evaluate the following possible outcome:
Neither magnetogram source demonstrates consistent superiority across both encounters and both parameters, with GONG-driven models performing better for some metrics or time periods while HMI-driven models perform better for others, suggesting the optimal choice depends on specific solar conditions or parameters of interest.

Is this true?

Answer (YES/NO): NO